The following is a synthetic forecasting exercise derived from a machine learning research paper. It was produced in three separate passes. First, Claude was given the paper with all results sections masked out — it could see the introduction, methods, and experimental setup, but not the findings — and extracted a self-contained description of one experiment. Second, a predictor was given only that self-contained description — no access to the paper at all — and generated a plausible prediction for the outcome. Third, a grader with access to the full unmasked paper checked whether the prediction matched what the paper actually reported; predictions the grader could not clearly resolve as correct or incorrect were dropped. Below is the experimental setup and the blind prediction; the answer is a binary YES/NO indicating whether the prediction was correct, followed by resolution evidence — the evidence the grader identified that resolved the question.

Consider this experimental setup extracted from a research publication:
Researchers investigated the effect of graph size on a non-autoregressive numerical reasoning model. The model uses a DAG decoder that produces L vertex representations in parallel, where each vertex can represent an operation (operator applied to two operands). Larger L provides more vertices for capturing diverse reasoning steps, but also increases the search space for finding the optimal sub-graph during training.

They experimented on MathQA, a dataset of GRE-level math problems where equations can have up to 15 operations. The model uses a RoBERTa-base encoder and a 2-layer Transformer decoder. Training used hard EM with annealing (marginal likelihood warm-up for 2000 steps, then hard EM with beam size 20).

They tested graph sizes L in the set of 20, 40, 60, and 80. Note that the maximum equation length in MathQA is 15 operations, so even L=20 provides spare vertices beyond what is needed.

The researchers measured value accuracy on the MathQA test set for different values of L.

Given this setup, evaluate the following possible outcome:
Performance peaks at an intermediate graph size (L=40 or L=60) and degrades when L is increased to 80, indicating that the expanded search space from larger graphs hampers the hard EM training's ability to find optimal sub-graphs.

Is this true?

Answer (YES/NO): NO